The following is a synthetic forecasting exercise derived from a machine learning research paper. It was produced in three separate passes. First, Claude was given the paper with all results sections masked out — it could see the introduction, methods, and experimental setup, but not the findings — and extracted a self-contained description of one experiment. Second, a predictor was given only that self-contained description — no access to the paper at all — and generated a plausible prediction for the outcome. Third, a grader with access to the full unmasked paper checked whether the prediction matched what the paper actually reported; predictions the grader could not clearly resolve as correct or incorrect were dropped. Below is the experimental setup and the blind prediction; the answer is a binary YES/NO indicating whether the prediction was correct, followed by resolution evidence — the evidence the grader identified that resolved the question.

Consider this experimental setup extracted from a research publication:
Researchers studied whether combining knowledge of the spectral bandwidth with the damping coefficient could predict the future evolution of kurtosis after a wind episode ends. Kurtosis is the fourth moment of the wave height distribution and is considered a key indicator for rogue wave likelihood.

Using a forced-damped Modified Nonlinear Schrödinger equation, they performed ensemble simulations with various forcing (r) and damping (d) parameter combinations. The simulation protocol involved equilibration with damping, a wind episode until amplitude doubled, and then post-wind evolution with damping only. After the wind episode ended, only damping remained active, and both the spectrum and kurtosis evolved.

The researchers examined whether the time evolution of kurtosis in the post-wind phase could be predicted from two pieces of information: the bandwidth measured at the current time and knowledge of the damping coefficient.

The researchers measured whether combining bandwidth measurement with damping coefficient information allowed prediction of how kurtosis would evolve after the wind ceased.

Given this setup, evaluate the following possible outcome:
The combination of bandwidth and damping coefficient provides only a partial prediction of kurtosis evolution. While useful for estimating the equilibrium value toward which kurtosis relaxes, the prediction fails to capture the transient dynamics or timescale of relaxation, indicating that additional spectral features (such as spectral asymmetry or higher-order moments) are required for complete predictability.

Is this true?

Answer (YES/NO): NO